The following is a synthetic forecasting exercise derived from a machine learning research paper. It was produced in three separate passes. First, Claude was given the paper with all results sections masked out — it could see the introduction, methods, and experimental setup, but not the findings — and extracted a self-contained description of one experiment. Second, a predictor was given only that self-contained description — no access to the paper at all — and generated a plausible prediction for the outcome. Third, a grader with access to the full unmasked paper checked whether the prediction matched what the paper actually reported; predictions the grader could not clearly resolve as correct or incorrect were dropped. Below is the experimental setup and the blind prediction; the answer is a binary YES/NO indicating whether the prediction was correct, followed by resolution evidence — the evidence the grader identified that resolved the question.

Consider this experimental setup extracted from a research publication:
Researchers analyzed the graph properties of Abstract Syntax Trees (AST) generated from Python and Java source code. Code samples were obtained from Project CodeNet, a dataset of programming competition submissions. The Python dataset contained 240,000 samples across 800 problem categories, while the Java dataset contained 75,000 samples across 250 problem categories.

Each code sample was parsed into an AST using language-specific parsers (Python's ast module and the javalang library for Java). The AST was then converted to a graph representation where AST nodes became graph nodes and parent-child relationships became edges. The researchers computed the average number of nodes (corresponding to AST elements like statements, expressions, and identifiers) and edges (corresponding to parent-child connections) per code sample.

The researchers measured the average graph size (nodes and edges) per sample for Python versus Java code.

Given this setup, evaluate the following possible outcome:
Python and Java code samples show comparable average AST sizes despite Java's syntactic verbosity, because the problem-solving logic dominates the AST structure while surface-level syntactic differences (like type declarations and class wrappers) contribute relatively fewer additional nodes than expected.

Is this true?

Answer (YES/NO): YES